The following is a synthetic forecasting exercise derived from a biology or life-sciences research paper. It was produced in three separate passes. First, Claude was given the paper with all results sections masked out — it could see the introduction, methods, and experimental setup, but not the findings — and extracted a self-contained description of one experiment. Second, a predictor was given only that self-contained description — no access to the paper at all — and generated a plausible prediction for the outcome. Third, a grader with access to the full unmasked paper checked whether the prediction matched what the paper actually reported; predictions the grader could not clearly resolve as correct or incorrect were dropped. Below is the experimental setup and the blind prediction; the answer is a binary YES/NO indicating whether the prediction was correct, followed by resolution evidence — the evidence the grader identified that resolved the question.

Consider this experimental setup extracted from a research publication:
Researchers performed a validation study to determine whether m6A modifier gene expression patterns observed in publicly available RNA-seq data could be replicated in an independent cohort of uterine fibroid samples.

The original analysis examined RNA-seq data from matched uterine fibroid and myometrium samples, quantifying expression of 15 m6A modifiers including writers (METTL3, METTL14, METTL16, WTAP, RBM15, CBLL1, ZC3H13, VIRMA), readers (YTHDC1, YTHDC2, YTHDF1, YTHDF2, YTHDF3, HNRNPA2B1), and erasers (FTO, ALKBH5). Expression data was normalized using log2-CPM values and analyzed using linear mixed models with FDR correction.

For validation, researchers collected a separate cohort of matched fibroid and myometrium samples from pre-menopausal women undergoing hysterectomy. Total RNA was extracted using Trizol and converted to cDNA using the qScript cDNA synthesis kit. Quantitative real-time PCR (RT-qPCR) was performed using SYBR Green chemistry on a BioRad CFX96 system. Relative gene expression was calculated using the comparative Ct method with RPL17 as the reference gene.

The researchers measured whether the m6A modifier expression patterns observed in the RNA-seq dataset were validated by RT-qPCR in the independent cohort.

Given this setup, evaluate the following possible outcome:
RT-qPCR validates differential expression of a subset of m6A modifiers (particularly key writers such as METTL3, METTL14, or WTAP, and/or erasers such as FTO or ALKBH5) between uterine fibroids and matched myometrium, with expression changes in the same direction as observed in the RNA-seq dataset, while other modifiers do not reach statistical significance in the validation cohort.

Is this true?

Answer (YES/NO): NO